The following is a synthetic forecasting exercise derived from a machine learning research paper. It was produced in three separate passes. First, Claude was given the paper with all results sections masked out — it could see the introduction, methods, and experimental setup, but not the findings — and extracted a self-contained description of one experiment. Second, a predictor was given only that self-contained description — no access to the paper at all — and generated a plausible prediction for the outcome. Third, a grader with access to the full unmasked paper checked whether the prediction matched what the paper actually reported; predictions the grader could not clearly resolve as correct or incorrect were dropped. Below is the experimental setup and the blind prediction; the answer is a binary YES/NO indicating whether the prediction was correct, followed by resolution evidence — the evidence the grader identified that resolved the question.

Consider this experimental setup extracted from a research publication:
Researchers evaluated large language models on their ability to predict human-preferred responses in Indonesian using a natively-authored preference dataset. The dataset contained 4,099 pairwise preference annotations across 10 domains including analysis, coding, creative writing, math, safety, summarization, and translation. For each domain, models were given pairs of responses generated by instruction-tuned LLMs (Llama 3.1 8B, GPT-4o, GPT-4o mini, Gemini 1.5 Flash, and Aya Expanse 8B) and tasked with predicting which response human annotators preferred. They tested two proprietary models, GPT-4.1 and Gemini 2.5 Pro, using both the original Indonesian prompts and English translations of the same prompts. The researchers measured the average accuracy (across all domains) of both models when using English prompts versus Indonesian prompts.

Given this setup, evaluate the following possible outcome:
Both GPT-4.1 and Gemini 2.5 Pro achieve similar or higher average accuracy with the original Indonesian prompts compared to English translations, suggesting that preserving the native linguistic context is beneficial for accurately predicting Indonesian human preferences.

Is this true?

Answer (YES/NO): NO